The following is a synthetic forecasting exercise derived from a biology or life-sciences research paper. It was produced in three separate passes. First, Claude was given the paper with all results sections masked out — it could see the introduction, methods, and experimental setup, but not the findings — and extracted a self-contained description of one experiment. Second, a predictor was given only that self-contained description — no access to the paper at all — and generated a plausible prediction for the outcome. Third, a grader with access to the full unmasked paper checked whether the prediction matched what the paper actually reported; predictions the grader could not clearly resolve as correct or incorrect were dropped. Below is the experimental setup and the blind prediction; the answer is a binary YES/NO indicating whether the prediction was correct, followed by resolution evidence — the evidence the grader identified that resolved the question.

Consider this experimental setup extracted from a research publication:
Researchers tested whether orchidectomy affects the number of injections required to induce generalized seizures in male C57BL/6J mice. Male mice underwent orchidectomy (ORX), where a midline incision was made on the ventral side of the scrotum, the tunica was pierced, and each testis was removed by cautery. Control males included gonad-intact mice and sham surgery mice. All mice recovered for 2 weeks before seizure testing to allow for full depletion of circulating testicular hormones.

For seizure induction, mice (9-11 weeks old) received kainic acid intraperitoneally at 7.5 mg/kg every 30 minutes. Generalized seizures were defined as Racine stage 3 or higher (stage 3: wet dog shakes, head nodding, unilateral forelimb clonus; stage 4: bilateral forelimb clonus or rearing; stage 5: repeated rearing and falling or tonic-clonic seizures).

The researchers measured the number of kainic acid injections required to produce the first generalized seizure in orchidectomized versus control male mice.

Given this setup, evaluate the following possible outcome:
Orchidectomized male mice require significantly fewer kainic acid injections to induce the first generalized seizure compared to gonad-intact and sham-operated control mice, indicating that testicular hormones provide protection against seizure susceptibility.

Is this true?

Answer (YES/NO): YES